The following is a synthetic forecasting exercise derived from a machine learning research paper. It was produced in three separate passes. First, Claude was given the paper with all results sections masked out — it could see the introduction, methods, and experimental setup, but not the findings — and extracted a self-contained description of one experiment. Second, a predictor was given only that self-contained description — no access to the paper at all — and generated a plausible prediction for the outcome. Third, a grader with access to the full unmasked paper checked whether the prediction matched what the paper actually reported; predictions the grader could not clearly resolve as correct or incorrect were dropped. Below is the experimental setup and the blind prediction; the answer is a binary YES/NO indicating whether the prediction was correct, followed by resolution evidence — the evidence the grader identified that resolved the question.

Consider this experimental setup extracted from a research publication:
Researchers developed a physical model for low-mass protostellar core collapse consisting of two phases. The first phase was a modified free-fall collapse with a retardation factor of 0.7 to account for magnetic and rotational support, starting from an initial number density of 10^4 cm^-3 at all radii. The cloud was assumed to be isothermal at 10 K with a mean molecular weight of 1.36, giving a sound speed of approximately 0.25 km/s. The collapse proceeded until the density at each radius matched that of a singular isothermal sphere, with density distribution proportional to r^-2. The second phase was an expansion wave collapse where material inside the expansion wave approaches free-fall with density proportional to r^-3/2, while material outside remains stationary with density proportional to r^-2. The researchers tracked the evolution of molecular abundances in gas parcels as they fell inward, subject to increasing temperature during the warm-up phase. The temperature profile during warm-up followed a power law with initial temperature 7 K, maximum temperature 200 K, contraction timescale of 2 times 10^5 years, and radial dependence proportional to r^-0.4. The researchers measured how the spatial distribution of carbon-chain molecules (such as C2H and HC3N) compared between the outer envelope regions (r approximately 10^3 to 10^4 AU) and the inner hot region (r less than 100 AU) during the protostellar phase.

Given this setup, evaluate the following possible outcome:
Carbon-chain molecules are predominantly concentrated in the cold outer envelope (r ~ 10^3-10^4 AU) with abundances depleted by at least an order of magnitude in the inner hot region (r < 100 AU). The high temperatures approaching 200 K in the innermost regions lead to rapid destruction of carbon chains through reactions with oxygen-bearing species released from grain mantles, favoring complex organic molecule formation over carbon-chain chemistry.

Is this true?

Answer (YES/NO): NO